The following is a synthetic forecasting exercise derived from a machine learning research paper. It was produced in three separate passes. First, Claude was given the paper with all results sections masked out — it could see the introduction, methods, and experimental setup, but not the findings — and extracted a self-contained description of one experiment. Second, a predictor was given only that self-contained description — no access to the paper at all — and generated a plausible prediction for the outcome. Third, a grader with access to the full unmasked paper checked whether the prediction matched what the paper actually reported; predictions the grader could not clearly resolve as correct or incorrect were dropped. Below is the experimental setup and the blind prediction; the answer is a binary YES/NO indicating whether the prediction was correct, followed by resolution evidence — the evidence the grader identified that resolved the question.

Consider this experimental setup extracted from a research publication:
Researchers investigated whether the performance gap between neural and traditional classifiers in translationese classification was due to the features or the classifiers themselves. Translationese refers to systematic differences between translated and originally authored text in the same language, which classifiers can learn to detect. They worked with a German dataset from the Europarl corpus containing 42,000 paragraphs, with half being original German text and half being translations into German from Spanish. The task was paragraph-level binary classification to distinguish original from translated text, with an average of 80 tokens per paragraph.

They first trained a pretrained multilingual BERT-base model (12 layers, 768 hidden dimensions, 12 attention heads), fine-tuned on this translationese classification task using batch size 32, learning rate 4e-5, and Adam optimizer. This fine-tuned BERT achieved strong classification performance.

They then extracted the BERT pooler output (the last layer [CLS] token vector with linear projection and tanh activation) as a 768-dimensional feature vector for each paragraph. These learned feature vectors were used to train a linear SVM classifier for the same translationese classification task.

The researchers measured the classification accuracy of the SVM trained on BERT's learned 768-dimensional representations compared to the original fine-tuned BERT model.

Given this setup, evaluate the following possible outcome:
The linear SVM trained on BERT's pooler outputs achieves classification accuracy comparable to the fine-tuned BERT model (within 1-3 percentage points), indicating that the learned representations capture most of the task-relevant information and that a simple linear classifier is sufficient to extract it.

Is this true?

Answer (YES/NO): YES